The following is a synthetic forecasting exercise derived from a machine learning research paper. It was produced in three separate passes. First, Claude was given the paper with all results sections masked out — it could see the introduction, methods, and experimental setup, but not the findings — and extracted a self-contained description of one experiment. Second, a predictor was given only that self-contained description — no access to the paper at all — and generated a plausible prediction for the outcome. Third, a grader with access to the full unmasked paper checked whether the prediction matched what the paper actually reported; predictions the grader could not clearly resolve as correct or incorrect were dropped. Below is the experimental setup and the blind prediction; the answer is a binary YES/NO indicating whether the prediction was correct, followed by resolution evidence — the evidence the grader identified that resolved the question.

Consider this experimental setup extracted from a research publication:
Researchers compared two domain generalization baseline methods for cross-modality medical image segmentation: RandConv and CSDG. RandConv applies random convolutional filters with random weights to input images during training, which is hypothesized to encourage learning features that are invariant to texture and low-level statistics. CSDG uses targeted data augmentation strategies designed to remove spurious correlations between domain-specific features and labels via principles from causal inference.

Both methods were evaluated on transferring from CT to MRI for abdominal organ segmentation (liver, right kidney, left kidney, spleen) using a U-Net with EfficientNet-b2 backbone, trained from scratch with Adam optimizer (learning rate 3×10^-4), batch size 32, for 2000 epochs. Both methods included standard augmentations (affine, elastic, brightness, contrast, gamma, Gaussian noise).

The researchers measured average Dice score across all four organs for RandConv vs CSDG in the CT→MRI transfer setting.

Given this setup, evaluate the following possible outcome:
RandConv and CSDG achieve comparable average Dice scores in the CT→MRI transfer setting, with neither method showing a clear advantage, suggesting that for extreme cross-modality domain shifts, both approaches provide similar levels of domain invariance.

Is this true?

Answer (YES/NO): NO